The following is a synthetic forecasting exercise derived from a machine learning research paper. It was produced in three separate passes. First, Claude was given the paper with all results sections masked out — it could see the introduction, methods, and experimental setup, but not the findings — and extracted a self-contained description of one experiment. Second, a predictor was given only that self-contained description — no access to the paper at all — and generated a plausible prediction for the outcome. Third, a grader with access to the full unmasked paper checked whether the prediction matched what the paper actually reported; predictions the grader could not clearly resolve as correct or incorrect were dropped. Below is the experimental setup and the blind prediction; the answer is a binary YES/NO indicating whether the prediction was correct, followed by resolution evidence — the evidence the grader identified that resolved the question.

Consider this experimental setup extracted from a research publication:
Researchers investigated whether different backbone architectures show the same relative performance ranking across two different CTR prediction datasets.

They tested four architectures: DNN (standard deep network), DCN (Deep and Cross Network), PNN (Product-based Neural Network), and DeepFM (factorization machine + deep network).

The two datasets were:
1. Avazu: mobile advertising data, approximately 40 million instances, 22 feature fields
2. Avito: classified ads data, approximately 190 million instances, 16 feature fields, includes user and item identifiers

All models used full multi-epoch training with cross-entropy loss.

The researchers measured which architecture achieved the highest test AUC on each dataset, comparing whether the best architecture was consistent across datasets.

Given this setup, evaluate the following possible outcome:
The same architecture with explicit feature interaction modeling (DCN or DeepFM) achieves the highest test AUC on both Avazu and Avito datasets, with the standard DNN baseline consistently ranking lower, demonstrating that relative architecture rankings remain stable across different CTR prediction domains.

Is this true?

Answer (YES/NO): NO